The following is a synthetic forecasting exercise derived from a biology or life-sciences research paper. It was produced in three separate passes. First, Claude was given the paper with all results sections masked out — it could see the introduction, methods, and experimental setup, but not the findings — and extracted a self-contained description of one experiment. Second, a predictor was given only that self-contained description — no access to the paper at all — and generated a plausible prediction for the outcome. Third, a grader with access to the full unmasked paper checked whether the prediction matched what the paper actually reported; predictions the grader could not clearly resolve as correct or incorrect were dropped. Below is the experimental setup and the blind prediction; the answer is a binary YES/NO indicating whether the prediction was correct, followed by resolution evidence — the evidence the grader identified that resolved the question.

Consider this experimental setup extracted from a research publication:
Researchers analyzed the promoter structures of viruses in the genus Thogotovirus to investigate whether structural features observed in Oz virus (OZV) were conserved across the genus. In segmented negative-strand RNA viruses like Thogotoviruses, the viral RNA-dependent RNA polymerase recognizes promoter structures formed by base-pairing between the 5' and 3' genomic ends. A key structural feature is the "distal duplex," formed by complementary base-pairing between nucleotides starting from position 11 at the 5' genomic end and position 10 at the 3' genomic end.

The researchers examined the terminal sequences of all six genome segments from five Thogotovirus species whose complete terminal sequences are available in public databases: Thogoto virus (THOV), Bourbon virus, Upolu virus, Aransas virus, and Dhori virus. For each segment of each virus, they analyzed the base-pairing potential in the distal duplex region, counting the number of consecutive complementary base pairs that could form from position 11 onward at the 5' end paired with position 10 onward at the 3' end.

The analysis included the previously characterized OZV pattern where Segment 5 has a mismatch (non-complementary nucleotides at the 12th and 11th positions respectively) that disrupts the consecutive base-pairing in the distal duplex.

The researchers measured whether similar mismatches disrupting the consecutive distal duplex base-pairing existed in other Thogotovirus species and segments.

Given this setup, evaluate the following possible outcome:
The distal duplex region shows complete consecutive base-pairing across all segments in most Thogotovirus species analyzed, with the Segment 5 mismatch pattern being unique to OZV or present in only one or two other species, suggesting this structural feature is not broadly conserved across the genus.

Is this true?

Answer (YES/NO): YES